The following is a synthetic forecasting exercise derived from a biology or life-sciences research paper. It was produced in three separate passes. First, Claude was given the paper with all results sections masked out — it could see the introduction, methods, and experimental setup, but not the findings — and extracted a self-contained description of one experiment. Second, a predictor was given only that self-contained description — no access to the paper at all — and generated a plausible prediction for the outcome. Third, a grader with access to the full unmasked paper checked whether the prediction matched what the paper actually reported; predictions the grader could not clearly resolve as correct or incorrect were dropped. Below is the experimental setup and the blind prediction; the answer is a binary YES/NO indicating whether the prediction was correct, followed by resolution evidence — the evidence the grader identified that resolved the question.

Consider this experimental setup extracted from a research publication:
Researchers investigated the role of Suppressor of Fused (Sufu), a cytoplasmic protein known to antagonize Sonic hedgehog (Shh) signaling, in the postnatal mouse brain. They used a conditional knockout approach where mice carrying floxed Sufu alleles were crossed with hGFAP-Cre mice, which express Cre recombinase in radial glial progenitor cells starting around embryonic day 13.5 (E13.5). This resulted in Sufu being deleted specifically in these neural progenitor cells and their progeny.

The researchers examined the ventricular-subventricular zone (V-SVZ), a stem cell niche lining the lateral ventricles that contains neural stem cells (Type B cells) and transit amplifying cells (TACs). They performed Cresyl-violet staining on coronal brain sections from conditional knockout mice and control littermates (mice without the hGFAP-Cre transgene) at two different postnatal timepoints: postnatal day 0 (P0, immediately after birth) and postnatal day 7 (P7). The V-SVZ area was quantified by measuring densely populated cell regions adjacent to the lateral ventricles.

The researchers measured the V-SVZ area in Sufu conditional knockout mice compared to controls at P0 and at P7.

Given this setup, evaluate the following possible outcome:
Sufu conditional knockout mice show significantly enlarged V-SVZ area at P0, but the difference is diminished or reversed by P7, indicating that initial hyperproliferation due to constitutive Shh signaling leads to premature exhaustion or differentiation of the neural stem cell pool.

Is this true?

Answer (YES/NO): NO